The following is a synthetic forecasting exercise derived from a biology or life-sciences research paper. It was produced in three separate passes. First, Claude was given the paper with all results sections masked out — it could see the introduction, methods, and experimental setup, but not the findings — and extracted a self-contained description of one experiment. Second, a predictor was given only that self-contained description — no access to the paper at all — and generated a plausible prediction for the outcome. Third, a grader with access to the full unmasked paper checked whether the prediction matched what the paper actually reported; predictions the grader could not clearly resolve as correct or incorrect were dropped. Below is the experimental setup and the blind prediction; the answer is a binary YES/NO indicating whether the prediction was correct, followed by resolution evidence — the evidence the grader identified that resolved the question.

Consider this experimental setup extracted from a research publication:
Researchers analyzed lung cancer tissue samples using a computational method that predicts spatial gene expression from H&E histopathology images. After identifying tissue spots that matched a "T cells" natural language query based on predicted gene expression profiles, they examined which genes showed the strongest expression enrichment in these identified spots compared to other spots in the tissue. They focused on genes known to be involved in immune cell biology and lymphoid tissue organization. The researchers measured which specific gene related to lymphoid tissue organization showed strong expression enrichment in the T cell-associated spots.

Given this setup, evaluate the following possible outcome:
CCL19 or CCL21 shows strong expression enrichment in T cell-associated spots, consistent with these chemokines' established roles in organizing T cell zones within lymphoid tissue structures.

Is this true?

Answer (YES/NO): NO